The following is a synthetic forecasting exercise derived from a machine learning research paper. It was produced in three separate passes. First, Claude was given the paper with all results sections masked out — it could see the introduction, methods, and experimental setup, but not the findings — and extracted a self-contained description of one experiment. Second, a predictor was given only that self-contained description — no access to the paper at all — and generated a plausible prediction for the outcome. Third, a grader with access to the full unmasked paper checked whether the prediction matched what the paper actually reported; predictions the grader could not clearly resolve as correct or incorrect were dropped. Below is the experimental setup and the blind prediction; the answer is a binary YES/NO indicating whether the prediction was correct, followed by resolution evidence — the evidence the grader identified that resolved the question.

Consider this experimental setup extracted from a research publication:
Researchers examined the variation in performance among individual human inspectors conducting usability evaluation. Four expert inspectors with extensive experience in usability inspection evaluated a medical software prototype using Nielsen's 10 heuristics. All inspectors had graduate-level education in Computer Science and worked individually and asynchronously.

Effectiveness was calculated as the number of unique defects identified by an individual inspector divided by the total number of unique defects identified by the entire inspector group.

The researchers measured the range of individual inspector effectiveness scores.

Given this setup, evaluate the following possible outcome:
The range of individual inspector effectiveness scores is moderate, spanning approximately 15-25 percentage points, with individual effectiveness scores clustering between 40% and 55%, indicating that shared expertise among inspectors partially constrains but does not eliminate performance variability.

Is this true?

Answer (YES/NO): NO